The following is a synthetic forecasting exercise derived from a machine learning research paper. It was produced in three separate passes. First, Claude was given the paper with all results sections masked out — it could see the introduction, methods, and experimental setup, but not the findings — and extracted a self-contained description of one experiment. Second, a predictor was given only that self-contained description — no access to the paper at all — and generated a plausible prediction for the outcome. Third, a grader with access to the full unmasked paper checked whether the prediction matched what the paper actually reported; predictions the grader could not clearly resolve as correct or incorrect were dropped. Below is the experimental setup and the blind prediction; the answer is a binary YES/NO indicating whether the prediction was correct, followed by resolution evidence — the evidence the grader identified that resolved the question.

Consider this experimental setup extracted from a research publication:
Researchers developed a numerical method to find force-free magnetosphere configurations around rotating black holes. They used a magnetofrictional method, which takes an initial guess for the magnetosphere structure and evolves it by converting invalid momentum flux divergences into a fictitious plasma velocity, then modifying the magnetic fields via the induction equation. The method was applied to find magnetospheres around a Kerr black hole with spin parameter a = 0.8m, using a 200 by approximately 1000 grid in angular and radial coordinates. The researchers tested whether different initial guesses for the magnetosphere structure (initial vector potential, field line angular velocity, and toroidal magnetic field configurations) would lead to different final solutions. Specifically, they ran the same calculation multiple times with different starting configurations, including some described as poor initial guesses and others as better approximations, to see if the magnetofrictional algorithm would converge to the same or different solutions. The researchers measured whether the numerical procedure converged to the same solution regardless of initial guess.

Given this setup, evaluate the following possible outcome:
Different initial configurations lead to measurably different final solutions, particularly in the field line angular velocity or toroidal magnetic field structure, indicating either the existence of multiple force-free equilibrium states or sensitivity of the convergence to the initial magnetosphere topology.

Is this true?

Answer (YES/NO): NO